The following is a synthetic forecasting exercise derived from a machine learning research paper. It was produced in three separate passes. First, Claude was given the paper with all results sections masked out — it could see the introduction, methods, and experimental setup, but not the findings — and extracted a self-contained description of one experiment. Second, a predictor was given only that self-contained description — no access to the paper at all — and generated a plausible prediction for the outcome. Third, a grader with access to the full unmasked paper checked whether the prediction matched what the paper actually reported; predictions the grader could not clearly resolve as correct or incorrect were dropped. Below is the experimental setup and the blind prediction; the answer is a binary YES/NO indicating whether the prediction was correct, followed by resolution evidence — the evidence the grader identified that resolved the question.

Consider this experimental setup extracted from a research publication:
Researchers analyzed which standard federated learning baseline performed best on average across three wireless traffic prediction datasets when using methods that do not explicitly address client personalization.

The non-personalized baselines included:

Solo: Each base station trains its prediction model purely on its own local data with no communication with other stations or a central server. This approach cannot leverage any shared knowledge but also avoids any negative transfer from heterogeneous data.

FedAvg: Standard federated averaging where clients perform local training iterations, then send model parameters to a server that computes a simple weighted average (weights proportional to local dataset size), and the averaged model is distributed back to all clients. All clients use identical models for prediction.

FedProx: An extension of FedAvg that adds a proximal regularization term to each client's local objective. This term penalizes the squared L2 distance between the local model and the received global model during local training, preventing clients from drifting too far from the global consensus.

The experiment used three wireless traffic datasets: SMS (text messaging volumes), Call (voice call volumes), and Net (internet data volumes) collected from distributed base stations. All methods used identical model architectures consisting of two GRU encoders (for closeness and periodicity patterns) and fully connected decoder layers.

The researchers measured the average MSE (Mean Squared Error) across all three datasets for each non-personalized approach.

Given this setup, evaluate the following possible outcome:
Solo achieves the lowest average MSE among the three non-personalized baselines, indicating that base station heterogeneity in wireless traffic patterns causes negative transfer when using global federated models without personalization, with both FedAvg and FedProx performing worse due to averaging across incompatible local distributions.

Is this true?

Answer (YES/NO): NO